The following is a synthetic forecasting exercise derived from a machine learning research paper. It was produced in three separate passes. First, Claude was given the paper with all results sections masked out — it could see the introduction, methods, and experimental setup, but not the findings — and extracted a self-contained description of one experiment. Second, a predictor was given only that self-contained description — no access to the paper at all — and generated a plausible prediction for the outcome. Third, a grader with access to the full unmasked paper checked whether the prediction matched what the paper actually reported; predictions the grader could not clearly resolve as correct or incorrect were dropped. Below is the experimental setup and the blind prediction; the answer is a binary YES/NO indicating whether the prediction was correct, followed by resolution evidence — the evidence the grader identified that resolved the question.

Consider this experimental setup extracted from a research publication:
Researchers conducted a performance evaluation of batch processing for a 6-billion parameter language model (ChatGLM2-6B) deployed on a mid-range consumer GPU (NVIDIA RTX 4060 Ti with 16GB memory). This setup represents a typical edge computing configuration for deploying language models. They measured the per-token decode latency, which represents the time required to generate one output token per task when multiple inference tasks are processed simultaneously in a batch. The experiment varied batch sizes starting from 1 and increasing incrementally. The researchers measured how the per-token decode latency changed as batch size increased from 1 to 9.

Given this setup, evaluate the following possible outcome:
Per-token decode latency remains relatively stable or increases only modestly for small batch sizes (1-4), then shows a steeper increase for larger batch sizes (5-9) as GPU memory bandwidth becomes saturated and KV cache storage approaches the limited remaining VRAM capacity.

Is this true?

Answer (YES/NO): NO